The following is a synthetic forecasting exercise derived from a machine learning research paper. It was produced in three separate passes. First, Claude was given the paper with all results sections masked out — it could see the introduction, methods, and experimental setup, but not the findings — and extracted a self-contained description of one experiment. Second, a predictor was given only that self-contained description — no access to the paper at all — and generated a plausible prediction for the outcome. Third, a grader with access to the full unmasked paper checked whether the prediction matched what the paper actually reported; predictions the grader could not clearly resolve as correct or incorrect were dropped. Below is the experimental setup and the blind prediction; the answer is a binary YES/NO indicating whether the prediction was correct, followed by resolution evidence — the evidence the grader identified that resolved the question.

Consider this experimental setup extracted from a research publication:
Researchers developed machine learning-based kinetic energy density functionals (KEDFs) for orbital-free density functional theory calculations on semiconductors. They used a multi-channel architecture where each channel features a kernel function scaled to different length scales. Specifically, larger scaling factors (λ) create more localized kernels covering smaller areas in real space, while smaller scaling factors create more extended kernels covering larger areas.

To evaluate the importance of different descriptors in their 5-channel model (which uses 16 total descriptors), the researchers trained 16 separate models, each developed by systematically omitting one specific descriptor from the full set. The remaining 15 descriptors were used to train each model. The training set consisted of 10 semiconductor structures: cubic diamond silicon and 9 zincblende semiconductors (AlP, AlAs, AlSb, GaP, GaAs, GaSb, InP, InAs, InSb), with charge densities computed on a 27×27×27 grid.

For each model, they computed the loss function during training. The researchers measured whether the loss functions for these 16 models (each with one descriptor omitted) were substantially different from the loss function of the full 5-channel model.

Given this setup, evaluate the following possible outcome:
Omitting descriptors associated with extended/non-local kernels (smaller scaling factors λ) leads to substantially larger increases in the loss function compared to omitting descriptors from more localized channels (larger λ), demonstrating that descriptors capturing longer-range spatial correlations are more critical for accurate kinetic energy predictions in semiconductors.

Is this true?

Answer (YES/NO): NO